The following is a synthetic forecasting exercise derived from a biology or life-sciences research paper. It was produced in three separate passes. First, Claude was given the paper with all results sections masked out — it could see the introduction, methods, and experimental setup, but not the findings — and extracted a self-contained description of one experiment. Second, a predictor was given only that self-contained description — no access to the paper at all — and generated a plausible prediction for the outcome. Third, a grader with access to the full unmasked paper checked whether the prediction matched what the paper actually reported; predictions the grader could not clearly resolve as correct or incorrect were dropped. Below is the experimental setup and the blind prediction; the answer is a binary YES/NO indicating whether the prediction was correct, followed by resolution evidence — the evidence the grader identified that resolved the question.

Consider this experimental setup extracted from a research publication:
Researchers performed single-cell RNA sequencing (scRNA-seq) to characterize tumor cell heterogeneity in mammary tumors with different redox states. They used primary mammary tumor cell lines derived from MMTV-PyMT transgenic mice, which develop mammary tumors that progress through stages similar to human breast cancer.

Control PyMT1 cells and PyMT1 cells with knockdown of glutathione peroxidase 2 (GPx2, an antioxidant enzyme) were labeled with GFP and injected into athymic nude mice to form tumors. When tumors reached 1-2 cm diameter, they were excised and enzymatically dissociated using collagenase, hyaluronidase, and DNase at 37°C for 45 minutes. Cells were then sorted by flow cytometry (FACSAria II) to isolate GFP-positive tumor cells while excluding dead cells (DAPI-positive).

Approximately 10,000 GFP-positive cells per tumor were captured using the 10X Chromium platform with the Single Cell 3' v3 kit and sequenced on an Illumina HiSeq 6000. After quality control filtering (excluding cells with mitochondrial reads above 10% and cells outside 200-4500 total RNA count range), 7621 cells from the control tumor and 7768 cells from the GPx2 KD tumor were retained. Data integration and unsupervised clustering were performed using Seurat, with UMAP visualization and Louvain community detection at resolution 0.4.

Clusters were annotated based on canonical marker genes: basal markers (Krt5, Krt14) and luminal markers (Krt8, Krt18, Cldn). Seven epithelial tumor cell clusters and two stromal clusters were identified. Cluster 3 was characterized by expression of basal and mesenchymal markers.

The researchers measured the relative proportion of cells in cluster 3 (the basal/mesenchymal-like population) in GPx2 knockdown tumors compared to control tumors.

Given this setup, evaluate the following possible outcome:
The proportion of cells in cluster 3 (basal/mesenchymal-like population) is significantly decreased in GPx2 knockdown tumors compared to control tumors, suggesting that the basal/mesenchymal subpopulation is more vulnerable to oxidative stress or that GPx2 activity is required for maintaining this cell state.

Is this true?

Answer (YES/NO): NO